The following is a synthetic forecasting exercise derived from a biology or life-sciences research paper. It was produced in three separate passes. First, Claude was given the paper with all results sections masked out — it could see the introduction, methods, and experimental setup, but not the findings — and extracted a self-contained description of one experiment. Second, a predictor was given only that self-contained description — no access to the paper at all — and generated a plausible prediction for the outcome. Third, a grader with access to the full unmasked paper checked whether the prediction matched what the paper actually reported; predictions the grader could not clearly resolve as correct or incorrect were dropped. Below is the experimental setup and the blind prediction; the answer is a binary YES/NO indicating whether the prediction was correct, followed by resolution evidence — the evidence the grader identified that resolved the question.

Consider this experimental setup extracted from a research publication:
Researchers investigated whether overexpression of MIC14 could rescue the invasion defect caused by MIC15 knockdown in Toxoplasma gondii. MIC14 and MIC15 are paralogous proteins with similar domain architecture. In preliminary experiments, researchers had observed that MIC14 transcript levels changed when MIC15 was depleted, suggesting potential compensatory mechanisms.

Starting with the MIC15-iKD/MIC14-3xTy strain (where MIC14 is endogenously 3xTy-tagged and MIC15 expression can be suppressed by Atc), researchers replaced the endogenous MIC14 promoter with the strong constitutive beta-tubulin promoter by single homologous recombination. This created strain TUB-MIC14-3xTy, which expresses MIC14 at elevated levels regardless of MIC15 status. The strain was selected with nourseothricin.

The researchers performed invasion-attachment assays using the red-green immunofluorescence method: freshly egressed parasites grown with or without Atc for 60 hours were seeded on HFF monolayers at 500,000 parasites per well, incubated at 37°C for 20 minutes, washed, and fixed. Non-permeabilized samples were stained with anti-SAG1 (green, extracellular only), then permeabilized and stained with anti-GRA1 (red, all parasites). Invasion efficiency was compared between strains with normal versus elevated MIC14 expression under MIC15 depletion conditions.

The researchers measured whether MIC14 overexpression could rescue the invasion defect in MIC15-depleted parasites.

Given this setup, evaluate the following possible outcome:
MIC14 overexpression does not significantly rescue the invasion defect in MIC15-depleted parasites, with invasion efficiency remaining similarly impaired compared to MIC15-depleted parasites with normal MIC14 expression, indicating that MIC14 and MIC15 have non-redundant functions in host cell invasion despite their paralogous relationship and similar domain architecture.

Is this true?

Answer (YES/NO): NO